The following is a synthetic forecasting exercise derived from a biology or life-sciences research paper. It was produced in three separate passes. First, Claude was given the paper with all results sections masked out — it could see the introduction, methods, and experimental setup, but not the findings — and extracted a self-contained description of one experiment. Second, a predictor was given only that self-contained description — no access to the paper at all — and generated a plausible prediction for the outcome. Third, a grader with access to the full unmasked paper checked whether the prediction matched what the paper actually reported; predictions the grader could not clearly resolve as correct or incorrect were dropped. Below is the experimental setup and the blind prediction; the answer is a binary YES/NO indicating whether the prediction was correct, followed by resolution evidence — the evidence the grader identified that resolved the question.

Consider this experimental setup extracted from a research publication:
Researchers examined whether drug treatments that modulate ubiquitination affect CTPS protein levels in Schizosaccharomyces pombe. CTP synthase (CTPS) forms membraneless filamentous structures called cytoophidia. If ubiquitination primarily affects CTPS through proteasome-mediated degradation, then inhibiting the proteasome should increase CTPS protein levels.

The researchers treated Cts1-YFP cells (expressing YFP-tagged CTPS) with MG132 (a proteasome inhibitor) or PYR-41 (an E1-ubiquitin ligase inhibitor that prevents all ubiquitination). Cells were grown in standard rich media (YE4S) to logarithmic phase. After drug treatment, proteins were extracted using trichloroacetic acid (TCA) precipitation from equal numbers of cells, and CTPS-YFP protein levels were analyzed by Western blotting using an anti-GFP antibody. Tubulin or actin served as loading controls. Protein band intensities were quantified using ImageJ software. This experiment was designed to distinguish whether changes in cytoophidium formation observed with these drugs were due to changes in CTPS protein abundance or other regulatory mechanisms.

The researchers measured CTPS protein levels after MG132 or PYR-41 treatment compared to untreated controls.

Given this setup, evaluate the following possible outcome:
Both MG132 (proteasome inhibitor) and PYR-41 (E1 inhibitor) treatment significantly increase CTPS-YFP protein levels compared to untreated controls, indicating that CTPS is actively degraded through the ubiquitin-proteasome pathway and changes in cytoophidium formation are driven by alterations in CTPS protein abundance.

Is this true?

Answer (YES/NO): NO